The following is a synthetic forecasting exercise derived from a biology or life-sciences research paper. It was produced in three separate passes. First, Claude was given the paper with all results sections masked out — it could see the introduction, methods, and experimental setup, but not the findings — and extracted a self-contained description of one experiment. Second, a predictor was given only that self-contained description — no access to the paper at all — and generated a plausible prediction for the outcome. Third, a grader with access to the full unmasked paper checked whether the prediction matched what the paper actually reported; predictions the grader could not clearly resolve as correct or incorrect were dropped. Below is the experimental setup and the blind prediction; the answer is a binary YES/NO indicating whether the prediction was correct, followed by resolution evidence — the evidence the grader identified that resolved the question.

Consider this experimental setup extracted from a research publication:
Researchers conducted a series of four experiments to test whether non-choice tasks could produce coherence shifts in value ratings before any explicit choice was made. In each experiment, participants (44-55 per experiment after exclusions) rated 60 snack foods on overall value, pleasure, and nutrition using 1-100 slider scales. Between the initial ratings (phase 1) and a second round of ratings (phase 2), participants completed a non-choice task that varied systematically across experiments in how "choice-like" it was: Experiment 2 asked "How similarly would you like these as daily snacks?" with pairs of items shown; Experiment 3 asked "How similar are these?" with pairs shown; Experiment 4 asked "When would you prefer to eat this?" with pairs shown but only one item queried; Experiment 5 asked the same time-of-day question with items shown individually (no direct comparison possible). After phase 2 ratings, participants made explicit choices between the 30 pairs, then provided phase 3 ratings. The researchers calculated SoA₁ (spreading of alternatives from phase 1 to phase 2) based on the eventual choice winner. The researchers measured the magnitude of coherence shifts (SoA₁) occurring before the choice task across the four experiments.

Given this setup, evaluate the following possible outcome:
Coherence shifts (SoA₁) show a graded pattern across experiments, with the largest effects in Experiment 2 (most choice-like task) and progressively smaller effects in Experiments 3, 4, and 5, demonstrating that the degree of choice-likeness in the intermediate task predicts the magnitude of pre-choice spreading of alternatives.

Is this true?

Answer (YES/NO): YES